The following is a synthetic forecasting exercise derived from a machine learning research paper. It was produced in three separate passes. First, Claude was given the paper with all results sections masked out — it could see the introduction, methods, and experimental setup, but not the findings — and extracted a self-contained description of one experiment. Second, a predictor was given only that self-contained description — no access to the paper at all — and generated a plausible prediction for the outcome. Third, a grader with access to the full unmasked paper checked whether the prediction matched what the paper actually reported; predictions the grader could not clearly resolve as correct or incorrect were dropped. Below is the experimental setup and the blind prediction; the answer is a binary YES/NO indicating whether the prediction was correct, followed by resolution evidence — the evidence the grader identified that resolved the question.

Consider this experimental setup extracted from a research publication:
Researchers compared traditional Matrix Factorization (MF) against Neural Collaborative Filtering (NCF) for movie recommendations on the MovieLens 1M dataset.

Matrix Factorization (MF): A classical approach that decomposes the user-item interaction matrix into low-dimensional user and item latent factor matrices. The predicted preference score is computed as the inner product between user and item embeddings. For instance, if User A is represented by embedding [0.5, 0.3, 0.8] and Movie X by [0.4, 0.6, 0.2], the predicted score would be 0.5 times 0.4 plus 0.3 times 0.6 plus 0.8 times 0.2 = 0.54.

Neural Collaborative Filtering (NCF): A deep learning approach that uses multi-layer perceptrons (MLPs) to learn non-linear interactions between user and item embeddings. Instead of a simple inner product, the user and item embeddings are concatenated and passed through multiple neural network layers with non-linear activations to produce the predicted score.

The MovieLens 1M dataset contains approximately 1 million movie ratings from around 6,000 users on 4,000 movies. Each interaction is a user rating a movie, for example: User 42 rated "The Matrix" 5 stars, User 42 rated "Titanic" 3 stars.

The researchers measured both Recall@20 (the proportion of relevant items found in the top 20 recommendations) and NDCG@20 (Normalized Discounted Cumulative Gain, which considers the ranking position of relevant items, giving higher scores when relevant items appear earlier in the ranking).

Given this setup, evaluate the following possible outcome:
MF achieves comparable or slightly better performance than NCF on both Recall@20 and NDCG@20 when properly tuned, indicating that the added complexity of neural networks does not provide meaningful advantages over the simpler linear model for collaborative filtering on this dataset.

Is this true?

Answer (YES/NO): NO